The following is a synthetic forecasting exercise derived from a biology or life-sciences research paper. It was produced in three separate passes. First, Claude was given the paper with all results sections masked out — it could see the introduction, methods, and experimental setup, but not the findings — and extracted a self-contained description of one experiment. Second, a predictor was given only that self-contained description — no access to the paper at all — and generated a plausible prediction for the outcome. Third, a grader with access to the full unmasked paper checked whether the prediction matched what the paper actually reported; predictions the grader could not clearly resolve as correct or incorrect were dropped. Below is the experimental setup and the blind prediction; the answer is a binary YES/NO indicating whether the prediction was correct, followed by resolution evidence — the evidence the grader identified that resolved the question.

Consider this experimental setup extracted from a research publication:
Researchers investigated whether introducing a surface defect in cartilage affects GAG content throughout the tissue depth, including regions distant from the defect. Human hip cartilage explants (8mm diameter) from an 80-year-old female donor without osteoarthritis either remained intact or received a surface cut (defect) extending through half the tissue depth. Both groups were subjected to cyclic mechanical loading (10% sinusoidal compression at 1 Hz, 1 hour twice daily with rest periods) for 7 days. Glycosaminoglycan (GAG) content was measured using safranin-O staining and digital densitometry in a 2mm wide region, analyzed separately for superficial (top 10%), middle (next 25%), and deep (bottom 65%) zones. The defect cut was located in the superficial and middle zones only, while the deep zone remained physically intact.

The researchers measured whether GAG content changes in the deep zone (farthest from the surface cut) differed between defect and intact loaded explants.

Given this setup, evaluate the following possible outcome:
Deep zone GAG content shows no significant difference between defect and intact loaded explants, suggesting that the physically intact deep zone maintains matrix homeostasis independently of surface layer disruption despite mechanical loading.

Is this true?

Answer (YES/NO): NO